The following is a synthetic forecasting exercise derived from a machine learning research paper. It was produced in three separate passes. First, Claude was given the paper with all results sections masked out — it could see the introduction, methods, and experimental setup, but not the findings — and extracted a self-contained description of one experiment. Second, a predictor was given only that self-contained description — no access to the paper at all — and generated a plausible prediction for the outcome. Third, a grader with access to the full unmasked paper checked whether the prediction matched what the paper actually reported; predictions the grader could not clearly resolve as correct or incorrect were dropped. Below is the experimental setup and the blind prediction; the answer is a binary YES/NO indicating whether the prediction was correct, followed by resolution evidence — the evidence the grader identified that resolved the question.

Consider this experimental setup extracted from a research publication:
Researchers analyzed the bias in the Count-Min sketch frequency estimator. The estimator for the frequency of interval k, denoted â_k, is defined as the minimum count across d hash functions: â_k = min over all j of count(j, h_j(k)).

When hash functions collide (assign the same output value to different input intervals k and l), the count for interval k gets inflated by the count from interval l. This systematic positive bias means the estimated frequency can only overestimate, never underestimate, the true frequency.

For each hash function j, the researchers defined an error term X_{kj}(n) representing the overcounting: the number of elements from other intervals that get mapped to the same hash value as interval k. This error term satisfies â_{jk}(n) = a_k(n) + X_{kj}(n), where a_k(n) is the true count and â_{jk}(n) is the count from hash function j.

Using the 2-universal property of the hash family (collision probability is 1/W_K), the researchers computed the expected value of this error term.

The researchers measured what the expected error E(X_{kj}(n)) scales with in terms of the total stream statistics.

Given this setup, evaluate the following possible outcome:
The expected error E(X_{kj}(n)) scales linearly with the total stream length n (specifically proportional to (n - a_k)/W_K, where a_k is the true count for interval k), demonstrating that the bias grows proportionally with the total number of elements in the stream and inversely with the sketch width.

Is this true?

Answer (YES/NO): YES